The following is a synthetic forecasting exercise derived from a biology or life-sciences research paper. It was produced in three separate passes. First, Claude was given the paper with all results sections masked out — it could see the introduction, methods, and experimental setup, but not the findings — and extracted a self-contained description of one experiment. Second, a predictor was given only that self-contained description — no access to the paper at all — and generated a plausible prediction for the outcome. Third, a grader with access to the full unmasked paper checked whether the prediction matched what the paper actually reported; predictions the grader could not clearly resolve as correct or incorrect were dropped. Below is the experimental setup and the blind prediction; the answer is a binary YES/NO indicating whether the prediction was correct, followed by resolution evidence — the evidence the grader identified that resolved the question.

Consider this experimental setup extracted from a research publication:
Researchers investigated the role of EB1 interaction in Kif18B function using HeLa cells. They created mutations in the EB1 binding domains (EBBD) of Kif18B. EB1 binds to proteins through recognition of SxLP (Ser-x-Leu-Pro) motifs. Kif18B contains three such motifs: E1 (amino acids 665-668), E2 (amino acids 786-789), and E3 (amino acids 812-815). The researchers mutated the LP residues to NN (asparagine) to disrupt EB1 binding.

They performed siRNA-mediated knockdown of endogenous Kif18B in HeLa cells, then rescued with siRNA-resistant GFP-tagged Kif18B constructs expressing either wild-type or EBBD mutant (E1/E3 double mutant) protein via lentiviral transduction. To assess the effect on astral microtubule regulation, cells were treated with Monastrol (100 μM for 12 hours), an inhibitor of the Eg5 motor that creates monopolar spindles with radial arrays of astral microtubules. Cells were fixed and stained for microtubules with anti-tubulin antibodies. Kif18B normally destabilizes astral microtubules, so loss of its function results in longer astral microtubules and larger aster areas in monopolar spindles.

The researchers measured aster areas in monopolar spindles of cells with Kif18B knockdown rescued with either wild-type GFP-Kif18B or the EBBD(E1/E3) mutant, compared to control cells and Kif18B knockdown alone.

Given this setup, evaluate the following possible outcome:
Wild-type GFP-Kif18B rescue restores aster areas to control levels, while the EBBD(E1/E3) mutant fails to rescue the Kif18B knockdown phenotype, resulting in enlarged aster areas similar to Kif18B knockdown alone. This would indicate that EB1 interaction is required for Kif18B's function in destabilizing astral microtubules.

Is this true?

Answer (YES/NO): NO